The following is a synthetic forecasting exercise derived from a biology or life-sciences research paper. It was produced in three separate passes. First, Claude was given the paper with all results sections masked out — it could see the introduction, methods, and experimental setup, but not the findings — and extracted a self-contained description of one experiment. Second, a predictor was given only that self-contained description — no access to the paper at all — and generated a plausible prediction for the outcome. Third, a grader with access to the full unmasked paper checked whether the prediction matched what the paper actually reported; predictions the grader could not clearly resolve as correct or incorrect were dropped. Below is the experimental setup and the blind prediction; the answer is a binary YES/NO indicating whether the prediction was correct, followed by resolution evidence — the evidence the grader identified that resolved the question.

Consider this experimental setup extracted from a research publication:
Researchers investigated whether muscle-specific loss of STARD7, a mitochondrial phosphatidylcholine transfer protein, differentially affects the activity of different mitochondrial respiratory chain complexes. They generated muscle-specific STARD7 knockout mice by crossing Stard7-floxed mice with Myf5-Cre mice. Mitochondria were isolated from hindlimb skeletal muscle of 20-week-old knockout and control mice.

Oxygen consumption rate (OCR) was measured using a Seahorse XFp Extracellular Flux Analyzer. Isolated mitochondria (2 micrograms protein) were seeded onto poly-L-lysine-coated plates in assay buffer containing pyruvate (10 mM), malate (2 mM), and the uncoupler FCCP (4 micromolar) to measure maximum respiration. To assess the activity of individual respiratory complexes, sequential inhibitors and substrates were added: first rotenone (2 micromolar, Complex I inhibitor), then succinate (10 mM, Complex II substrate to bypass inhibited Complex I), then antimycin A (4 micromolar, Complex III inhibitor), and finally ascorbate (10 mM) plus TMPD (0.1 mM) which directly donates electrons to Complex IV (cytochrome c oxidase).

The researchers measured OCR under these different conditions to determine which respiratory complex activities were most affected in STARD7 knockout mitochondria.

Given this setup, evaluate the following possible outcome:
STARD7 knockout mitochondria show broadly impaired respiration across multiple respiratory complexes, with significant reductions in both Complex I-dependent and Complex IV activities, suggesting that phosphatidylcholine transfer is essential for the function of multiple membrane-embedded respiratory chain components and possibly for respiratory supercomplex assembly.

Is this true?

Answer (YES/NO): NO